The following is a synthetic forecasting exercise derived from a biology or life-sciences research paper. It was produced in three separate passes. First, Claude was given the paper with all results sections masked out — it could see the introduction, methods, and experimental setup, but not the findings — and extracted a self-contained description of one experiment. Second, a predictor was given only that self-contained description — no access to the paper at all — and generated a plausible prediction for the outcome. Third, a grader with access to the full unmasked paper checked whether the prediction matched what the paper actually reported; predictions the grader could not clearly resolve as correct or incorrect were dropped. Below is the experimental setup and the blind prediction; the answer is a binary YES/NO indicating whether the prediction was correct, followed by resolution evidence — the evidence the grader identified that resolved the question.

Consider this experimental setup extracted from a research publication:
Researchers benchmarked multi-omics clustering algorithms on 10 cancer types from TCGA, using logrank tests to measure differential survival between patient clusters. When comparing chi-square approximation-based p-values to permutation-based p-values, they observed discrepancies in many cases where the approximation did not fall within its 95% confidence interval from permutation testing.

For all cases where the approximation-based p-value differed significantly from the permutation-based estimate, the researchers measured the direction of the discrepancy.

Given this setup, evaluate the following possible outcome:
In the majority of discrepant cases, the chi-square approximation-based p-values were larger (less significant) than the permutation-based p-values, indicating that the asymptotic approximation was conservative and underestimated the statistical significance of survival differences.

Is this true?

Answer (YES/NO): NO